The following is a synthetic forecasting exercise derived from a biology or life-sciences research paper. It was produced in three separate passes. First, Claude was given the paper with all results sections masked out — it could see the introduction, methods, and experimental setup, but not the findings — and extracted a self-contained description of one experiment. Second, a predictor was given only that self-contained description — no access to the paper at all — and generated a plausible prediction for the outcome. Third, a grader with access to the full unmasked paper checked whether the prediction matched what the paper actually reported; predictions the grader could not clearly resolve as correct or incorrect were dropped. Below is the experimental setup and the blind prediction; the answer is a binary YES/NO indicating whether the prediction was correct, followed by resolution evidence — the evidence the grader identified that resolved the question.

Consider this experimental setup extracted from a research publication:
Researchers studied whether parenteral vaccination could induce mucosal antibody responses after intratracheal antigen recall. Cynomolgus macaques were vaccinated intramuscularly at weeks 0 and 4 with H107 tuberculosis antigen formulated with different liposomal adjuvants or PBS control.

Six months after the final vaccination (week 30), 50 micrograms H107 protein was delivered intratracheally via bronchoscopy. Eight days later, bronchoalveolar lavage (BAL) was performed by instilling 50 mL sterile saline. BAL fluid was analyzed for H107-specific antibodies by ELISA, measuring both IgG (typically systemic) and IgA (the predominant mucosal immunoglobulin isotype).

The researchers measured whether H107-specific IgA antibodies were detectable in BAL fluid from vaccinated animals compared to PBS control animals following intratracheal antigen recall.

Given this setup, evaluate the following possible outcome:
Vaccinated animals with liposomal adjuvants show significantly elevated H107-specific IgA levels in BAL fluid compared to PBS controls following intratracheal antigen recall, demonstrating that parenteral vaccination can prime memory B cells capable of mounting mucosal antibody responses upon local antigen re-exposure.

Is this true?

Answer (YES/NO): NO